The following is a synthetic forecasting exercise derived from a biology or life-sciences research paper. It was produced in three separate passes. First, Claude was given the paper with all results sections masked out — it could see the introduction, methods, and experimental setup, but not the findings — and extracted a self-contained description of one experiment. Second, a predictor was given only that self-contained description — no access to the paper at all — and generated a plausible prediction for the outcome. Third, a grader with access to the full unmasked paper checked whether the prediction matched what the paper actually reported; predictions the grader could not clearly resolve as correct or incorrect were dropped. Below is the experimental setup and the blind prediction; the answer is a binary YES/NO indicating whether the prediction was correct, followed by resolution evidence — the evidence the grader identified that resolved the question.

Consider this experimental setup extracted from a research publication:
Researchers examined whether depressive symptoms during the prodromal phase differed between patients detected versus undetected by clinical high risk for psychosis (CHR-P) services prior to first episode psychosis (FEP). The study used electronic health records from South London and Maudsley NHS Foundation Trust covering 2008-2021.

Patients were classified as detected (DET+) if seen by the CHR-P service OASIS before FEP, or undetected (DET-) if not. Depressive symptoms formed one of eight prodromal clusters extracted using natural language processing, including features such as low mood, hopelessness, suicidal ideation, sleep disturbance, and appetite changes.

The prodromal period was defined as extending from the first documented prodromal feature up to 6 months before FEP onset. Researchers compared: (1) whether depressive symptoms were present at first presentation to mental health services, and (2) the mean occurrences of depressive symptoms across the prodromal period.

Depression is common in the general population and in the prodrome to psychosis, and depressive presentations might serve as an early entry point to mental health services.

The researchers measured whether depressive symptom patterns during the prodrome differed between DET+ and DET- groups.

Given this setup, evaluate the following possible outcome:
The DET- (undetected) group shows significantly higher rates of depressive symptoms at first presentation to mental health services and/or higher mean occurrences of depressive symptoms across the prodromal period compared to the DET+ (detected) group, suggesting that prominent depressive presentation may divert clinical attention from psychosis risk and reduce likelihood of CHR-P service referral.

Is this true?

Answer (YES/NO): NO